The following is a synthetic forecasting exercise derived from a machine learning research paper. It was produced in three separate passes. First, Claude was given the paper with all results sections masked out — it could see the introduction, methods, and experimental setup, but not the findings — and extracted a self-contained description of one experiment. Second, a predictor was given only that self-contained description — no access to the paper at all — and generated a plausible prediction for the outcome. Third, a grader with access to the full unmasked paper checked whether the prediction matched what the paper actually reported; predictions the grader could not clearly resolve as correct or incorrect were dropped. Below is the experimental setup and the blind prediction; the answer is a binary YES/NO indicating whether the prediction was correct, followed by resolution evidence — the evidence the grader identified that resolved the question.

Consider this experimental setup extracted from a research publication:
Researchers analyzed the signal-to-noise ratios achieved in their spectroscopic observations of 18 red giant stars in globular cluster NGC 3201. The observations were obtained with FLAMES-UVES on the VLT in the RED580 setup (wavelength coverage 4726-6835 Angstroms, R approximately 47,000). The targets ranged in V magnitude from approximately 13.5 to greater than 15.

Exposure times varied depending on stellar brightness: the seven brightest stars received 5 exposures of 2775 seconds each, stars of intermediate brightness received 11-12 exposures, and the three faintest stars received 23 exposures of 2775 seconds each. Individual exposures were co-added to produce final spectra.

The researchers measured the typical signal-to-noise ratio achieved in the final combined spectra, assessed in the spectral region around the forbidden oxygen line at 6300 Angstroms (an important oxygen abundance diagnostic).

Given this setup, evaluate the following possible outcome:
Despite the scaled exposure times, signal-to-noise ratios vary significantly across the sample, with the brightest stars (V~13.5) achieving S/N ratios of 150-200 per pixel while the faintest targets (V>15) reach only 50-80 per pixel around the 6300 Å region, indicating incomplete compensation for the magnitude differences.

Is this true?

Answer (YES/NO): NO